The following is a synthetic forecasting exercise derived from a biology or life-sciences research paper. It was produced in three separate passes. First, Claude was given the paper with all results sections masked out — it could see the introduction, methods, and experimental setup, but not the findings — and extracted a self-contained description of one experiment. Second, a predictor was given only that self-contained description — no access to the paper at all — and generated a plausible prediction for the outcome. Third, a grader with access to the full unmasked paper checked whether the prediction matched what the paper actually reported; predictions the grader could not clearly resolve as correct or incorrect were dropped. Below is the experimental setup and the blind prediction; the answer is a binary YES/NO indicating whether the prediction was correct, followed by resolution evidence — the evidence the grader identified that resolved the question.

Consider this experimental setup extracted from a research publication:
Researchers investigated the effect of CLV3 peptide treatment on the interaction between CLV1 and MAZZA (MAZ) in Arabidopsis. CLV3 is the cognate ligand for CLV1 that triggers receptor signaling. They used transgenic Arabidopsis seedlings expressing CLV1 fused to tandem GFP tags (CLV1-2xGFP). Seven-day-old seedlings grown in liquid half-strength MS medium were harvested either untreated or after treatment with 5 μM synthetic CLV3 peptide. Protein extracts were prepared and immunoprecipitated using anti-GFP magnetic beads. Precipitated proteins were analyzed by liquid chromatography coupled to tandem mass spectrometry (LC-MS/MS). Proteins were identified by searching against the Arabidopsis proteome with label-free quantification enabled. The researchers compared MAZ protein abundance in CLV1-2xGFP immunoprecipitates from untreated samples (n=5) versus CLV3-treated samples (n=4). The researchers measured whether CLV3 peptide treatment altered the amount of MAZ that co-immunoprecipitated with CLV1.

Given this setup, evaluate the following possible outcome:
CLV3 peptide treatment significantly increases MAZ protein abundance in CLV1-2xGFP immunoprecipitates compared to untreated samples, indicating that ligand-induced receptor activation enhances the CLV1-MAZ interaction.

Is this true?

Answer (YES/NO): NO